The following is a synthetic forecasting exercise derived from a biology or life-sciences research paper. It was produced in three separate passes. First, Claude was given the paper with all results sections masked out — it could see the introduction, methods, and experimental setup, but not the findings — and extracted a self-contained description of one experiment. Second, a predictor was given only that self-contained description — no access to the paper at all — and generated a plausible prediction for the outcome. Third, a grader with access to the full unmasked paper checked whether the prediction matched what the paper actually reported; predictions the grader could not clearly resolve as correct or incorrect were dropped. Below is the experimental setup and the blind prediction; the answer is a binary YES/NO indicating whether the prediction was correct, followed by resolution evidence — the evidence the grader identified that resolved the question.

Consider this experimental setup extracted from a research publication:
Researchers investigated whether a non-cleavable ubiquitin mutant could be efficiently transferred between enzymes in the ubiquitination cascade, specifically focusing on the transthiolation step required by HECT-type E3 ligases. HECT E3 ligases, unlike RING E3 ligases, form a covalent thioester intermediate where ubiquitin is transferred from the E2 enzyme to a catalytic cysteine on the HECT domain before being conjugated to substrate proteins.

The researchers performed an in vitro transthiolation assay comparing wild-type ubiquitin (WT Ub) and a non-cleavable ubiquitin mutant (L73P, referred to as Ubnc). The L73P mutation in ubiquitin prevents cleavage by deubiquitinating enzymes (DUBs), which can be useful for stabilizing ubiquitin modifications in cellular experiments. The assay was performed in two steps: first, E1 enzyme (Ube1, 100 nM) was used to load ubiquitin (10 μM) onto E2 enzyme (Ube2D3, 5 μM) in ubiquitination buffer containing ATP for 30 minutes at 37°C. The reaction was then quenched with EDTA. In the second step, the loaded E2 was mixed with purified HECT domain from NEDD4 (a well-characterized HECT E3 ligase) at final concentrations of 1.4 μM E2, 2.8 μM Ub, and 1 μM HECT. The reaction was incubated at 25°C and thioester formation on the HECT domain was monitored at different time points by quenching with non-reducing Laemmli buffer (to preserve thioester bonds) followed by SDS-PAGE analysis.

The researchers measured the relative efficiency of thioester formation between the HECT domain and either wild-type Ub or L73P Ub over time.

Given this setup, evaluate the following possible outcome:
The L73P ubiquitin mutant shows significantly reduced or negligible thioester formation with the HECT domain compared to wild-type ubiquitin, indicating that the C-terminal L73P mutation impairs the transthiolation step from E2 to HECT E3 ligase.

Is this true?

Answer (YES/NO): YES